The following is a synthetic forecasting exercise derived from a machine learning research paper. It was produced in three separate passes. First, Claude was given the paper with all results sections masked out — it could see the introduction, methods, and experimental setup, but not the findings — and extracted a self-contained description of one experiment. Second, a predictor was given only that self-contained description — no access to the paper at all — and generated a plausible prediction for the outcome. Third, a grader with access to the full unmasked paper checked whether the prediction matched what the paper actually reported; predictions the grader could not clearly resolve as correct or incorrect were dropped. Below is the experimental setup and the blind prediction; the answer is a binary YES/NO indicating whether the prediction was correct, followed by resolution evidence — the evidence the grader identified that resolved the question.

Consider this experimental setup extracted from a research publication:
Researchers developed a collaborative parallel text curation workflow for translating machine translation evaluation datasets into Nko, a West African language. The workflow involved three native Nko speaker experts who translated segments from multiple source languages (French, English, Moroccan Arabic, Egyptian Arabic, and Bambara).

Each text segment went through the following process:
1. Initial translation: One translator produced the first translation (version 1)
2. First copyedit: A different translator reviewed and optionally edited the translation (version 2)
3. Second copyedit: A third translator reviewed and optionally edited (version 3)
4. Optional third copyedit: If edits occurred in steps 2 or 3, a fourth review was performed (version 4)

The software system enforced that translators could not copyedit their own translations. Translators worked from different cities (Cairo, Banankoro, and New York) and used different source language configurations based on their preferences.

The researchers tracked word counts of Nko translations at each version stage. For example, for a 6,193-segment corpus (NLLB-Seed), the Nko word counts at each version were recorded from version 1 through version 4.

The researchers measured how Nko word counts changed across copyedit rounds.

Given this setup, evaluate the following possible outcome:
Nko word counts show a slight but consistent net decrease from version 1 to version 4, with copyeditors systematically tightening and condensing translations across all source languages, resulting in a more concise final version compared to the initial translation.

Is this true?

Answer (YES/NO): NO